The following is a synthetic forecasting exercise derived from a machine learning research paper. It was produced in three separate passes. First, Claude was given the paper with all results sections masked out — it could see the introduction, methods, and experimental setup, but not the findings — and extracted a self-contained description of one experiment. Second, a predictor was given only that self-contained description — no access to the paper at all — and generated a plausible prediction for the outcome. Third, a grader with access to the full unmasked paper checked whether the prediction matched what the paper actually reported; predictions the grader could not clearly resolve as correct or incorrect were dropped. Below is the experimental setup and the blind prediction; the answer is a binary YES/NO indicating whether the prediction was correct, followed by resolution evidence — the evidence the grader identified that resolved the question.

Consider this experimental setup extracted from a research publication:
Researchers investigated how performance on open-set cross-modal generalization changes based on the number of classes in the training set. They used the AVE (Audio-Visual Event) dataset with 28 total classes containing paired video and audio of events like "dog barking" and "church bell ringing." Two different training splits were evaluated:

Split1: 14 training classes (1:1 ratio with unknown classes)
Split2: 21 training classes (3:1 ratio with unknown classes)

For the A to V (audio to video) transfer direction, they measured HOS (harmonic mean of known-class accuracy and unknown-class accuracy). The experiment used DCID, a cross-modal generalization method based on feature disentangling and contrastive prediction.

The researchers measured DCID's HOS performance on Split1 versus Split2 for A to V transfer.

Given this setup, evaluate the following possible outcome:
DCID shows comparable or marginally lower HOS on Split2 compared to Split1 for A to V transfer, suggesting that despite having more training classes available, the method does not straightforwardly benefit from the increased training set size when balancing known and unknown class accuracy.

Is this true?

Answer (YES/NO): NO